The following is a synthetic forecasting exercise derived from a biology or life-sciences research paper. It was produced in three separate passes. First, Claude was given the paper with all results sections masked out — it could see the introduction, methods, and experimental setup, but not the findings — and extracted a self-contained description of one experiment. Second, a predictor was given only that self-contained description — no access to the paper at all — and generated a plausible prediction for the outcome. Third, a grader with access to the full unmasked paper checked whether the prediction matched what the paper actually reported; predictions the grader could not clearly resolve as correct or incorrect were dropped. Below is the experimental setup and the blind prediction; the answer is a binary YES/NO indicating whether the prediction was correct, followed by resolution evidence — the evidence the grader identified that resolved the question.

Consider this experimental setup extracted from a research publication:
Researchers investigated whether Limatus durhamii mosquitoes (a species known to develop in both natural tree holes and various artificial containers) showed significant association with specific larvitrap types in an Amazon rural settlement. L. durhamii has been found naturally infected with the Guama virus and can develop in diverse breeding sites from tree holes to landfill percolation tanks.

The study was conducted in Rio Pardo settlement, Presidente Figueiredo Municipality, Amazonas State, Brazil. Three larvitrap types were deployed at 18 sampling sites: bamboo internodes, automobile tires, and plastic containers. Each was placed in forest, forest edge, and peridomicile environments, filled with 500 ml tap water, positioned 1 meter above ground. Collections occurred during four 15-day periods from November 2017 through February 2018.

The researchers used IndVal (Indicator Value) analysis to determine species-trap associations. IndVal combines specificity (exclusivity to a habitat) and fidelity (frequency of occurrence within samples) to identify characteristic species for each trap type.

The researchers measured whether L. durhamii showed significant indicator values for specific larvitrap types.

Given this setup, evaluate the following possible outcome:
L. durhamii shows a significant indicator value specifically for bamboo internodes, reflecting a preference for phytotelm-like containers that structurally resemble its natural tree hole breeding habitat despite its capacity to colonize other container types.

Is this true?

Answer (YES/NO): NO